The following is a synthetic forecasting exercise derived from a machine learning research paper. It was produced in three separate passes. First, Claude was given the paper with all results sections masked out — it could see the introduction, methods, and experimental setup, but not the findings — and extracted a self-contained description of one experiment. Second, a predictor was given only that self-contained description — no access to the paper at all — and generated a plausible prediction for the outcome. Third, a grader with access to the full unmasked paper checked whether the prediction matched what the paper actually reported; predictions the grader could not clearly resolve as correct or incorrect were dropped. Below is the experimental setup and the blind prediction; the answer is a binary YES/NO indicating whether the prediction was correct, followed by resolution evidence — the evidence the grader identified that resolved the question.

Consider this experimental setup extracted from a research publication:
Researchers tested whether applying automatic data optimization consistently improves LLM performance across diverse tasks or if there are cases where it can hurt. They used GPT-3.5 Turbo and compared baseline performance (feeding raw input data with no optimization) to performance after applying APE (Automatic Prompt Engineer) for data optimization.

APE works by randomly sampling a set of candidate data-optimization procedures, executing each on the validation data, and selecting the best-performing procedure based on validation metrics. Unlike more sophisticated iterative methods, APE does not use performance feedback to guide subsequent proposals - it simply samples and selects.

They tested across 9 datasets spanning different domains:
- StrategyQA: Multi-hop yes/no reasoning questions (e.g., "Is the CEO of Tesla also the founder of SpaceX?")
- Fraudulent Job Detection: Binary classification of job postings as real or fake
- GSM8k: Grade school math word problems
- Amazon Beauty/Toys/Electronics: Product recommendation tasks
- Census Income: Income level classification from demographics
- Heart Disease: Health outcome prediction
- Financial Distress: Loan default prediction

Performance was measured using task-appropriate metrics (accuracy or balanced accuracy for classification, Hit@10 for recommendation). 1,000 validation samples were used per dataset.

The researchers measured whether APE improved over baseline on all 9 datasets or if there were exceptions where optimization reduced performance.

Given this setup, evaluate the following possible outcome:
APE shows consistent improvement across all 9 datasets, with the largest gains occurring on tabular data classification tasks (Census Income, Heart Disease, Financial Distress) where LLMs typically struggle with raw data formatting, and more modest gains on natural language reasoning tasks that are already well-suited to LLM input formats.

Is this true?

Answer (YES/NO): NO